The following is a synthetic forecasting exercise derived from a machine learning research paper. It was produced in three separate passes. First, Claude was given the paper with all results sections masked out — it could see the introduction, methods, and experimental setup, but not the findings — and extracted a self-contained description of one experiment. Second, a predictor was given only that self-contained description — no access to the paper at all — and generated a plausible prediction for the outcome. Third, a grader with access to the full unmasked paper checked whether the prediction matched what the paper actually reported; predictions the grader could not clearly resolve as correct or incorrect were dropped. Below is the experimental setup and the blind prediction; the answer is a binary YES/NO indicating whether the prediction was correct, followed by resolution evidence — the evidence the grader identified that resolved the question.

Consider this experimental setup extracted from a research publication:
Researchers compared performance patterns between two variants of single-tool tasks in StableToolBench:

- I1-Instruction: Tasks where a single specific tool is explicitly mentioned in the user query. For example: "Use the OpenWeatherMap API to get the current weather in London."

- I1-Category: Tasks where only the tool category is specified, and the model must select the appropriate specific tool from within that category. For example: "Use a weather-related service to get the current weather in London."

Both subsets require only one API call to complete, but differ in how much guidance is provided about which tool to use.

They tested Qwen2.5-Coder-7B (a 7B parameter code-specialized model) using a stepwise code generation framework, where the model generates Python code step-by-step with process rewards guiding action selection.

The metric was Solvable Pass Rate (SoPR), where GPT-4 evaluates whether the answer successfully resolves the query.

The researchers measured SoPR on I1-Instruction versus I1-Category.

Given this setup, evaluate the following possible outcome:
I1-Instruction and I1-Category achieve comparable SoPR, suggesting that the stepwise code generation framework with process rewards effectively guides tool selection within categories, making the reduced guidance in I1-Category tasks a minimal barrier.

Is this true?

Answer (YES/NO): NO